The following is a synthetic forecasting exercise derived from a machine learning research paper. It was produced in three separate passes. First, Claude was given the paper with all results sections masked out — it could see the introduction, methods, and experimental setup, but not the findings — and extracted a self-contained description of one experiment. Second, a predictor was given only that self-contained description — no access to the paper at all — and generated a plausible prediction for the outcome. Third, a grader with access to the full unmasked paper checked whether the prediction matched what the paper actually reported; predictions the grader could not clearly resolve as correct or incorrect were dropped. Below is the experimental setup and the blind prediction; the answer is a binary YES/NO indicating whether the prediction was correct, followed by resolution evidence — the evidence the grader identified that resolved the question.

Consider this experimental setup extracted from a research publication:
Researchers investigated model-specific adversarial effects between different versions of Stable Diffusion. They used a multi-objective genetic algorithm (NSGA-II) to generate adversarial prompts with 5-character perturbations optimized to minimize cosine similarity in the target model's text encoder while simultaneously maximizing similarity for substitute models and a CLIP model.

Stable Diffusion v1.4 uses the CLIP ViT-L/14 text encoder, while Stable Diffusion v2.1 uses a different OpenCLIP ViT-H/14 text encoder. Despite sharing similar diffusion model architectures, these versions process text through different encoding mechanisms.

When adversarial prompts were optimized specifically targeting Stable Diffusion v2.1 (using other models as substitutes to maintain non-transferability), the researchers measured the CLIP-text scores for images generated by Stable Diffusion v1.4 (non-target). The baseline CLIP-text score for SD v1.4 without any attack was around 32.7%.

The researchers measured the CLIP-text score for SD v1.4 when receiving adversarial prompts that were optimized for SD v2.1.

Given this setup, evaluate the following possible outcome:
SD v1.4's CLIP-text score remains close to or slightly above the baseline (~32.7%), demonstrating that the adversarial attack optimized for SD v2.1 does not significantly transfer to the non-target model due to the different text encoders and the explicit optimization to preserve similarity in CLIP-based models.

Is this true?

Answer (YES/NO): NO